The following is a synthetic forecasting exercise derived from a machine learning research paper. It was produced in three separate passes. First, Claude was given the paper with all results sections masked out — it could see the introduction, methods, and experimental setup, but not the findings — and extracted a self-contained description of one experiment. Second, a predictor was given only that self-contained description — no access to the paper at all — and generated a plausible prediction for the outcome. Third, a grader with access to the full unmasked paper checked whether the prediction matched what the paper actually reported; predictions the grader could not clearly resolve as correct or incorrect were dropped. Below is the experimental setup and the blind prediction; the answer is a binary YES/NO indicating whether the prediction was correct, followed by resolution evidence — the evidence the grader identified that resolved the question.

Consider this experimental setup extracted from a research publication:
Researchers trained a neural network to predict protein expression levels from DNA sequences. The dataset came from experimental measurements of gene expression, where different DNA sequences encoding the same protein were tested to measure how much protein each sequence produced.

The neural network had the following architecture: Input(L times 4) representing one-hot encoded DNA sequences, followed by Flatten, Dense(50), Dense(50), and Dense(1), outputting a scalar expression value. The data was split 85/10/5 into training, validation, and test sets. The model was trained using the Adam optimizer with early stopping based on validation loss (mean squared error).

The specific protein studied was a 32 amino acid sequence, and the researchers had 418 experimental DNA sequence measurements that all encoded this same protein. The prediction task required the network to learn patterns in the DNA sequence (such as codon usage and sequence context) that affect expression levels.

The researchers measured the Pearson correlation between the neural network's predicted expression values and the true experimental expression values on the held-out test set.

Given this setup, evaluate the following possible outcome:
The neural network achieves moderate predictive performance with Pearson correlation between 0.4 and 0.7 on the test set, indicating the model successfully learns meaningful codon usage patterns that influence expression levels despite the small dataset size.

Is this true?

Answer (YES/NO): NO